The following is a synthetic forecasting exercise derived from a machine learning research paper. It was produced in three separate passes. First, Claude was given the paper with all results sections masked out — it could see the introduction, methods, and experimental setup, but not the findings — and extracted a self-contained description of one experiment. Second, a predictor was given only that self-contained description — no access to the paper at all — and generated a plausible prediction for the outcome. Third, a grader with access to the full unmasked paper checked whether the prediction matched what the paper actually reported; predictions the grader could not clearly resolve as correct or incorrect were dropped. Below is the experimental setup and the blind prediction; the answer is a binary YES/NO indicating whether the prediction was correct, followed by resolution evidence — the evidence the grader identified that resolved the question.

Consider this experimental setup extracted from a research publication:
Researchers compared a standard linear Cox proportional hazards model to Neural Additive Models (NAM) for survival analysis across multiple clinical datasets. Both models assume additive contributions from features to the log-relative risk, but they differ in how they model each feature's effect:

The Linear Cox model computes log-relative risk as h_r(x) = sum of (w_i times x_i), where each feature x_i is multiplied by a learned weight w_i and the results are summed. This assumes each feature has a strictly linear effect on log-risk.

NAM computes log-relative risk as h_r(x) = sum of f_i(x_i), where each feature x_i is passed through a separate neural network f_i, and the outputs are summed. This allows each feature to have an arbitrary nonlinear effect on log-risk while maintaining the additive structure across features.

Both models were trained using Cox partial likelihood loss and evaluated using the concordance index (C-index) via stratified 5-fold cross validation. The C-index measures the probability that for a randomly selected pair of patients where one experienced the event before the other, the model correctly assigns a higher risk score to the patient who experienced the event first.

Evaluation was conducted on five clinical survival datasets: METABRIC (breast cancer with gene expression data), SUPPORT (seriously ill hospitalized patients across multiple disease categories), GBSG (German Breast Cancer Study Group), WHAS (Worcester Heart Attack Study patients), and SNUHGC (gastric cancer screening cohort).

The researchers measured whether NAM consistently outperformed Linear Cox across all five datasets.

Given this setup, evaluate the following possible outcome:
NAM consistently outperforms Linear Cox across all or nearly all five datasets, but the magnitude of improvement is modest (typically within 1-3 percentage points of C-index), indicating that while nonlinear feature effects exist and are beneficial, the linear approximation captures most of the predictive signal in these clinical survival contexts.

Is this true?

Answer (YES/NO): NO